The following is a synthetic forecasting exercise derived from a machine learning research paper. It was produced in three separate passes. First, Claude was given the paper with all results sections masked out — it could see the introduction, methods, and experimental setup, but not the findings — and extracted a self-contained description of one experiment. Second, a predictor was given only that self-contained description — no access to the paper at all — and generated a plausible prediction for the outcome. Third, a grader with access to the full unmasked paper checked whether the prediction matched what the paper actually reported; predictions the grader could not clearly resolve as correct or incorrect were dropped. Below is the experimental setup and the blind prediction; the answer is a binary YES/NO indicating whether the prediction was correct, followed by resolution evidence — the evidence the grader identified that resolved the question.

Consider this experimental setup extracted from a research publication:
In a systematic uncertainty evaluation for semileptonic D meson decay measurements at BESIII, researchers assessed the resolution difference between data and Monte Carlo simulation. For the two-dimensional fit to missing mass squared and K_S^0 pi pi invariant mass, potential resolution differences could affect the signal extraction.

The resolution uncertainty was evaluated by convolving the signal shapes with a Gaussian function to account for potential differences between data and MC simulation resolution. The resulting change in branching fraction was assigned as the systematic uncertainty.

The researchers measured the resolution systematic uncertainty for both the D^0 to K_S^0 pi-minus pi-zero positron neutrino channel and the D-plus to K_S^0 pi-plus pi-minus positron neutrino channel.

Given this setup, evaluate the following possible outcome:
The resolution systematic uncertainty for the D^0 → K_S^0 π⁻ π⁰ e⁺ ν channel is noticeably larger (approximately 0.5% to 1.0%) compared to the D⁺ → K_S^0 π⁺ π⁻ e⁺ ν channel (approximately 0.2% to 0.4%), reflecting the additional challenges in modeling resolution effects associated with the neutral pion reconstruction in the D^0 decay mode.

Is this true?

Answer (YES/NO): NO